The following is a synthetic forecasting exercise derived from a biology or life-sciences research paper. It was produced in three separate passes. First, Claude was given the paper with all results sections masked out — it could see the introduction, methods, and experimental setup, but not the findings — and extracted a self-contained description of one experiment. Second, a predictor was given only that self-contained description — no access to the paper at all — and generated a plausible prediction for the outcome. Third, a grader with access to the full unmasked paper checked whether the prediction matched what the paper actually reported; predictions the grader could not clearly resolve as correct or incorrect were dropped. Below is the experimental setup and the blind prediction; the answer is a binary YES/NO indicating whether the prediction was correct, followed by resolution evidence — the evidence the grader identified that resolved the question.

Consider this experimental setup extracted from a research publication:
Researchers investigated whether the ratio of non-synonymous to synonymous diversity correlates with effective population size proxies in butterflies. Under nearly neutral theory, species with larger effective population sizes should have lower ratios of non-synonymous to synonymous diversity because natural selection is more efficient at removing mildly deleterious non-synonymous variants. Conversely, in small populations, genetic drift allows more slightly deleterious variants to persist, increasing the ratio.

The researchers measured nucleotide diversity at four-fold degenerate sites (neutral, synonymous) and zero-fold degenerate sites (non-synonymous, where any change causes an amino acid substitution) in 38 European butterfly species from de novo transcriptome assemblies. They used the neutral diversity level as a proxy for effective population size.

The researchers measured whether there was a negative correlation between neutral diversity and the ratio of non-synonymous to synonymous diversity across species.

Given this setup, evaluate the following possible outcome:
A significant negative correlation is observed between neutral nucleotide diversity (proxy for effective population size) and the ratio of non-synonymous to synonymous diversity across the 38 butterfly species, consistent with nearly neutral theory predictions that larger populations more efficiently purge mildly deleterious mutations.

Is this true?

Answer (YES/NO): YES